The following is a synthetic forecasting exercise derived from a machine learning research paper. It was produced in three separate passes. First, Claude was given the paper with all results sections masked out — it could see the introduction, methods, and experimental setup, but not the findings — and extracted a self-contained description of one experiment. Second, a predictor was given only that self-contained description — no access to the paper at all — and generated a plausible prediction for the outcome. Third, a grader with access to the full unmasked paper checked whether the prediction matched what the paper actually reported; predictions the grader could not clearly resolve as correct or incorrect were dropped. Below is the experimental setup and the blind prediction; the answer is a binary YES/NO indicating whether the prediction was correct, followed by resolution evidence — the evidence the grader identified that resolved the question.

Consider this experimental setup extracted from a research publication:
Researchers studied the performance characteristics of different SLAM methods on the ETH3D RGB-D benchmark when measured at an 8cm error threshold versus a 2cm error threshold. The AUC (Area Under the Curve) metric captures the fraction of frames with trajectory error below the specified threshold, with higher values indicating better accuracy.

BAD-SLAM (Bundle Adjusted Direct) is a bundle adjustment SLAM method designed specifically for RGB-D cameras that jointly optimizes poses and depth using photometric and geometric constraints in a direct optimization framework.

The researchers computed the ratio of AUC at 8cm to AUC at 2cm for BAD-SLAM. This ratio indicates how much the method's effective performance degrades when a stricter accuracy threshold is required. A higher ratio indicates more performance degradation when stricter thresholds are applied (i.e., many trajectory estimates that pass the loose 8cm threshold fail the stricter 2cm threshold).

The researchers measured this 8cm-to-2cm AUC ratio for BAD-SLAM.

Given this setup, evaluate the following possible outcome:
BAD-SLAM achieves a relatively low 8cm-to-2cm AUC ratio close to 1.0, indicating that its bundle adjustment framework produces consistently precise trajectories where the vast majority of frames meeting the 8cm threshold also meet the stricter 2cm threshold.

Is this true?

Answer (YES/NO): NO